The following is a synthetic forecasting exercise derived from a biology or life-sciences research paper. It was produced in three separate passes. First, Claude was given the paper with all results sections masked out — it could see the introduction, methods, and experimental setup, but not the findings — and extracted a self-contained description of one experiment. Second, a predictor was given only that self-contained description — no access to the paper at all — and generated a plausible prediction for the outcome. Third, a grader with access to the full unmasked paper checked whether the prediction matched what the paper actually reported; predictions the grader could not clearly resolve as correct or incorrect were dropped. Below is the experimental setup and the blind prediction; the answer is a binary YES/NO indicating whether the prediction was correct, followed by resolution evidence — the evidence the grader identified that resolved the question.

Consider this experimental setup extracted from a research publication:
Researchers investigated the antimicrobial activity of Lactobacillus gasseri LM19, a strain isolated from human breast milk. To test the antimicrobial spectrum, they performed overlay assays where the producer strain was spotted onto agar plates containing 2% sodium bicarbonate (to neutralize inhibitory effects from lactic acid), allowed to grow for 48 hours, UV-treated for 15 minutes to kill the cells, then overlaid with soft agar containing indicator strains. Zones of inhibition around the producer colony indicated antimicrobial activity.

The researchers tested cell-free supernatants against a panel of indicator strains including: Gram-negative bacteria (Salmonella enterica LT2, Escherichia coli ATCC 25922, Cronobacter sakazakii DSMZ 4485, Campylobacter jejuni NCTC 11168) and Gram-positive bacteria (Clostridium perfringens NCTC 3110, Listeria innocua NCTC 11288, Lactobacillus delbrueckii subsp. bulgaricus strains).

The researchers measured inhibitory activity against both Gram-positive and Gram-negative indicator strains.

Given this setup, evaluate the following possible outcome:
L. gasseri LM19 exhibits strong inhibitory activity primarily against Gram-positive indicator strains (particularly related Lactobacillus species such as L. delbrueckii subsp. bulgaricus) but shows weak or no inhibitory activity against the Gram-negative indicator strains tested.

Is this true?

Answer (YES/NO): NO